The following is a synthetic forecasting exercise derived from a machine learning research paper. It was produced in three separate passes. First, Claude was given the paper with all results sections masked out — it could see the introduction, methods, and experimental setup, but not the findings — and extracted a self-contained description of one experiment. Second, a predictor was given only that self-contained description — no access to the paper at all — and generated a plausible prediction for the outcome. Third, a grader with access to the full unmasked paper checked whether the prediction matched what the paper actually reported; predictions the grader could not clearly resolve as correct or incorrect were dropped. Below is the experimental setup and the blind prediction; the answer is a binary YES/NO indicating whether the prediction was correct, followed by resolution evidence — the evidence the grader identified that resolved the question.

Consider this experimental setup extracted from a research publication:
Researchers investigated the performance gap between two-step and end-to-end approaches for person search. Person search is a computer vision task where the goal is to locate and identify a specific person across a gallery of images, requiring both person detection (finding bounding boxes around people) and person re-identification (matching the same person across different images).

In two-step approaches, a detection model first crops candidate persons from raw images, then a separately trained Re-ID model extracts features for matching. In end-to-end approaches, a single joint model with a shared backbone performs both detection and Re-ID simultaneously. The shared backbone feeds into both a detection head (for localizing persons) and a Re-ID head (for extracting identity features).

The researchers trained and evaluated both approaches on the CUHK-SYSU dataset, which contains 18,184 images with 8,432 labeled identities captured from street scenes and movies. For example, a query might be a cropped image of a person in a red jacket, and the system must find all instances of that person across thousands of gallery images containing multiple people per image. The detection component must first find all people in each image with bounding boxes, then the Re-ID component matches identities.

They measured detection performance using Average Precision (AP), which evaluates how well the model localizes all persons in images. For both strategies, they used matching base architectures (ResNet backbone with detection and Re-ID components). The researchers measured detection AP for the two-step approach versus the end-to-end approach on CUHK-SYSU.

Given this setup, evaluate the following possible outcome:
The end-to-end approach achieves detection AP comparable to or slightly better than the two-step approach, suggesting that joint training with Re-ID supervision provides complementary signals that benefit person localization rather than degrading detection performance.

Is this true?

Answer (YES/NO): YES